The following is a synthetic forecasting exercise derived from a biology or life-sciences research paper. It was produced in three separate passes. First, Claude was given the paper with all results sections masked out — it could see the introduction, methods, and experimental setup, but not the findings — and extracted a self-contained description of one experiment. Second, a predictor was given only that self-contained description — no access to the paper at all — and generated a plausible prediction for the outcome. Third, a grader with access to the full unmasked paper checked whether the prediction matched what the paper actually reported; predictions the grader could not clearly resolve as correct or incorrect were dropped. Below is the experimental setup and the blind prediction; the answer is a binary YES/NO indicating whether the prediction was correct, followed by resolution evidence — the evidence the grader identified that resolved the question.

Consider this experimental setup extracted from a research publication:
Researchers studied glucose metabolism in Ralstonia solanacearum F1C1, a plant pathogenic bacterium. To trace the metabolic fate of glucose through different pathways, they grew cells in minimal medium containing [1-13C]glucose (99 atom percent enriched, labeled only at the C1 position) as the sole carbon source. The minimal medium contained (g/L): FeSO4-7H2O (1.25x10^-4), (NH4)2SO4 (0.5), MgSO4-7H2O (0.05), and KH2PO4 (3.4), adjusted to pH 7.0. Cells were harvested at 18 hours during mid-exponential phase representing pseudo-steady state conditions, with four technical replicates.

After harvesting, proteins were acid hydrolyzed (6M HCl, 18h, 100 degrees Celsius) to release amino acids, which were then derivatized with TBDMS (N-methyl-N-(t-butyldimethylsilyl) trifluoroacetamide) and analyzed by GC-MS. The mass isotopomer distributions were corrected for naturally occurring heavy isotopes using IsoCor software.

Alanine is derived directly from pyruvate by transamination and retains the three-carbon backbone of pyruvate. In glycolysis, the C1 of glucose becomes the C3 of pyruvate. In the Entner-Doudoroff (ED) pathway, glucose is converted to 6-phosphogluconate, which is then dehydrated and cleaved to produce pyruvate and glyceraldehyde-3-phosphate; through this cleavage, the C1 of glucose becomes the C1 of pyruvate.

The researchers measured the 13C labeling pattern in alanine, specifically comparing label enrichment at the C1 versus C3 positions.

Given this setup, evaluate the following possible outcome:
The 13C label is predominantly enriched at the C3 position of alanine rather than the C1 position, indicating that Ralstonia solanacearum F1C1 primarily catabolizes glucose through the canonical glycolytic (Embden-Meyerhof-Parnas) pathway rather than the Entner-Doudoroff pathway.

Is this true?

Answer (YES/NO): NO